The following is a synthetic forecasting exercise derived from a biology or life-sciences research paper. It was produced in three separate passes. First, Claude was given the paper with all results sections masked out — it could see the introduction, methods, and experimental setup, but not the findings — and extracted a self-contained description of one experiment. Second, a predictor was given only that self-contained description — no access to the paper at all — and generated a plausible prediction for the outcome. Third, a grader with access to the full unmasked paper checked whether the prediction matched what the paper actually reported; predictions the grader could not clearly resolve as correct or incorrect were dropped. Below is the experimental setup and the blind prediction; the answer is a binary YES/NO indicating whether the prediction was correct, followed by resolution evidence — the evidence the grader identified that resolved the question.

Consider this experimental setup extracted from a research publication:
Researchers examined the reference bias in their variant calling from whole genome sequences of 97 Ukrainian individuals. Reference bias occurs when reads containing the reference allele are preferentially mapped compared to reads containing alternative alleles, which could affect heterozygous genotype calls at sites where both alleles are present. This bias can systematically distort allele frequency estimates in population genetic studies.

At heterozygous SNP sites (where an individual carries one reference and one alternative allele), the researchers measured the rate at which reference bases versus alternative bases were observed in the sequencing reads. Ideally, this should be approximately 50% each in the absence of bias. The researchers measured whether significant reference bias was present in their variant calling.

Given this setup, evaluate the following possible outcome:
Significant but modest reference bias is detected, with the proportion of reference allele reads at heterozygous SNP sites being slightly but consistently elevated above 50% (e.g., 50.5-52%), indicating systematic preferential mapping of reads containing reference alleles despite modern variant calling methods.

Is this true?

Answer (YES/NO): NO